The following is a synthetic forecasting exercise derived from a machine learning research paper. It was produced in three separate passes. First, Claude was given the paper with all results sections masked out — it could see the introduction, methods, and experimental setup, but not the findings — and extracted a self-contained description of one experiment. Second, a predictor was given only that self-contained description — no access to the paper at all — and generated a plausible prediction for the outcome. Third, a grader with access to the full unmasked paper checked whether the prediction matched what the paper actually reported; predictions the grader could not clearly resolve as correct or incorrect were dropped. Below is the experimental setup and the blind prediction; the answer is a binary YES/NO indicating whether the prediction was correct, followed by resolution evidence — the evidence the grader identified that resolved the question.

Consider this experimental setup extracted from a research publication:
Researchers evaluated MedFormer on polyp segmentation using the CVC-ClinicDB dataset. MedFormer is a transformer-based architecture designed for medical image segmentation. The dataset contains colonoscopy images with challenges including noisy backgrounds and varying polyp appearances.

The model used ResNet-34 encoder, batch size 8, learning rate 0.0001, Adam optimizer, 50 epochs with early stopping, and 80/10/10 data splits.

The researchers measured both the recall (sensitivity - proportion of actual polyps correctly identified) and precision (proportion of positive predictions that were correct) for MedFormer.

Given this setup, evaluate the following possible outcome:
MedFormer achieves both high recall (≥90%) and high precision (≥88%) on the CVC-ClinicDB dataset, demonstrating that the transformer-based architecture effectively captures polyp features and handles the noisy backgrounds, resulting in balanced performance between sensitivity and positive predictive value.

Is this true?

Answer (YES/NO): YES